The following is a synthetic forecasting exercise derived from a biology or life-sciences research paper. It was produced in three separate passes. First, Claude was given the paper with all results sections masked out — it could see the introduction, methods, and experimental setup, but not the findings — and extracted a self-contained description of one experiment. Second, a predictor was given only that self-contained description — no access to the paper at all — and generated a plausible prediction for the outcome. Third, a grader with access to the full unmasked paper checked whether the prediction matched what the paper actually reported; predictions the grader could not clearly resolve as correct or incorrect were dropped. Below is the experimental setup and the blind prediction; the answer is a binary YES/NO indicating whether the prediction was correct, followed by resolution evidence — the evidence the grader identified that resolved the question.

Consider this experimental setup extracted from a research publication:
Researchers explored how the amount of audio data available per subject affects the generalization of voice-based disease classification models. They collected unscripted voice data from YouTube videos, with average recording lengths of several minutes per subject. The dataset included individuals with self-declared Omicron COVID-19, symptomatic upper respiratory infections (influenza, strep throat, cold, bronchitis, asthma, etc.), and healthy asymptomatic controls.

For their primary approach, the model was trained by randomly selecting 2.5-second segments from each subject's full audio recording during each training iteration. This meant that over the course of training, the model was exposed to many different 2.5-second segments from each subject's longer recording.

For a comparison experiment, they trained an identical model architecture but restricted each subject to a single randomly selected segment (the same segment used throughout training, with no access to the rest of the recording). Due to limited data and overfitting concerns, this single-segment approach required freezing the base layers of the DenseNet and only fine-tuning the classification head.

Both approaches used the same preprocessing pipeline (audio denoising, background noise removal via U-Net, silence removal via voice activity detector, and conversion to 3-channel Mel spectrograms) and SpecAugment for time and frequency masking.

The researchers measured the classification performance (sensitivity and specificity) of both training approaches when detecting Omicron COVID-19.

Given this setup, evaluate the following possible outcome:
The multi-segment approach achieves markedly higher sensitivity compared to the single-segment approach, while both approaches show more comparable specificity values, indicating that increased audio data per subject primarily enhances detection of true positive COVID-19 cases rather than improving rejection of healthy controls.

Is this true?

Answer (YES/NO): NO